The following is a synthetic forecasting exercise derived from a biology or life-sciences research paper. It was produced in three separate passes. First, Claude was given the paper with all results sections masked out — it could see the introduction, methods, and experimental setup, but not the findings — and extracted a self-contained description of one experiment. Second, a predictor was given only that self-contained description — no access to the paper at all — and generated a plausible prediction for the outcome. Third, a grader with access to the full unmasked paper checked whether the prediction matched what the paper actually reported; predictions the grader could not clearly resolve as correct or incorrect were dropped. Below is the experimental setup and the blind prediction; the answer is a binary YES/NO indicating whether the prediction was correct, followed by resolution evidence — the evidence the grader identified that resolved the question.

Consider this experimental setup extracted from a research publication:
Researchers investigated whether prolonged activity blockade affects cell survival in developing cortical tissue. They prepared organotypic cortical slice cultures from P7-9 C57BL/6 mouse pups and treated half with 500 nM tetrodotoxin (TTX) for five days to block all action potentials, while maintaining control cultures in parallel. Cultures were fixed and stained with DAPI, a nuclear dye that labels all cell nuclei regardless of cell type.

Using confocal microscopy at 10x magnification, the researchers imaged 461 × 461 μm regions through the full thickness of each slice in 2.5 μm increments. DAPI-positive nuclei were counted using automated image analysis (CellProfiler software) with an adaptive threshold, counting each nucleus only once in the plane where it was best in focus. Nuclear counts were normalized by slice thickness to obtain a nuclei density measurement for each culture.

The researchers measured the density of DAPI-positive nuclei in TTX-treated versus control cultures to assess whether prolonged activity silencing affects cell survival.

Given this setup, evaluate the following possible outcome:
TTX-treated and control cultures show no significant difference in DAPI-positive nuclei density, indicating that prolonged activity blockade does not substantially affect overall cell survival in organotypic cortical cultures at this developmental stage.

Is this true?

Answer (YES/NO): YES